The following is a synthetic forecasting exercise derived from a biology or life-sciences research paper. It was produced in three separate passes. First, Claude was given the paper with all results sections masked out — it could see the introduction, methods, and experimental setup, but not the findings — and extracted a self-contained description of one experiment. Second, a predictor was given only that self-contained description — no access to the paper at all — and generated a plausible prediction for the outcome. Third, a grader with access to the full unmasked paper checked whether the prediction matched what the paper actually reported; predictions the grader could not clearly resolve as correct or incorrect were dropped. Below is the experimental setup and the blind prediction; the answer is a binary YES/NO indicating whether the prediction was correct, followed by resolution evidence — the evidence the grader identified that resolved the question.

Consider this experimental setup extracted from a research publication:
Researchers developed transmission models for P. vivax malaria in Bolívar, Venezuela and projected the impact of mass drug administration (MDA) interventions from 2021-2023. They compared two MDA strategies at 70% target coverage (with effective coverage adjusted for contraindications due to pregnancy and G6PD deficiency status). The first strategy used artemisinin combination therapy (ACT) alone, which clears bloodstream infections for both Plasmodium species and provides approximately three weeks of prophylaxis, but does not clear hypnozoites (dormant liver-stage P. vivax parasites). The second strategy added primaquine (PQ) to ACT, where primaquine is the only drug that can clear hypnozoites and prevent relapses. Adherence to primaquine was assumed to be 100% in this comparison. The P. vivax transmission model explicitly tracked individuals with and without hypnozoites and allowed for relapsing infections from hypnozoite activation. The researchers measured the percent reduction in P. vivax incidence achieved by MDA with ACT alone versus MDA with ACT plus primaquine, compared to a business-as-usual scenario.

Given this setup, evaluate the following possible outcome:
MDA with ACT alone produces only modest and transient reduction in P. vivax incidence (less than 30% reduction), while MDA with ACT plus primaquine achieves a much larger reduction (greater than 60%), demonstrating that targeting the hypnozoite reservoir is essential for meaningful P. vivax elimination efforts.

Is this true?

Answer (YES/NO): NO